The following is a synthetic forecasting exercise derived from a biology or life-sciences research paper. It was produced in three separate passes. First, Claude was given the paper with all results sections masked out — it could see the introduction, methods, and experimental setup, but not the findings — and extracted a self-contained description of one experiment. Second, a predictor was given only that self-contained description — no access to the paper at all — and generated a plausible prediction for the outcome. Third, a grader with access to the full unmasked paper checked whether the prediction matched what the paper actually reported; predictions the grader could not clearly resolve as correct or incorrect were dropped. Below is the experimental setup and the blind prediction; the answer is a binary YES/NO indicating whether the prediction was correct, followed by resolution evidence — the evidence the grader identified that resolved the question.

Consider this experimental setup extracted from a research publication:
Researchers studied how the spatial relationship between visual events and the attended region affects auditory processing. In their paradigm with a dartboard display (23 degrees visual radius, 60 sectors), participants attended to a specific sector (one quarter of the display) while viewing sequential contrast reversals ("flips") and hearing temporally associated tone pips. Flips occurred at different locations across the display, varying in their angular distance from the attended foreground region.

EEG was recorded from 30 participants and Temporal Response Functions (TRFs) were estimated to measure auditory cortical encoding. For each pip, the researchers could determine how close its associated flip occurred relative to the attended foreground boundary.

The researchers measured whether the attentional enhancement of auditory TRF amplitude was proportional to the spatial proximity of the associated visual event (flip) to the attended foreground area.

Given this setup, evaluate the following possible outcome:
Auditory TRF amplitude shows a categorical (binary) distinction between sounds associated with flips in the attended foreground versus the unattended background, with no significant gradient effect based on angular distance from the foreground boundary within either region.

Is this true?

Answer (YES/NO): NO